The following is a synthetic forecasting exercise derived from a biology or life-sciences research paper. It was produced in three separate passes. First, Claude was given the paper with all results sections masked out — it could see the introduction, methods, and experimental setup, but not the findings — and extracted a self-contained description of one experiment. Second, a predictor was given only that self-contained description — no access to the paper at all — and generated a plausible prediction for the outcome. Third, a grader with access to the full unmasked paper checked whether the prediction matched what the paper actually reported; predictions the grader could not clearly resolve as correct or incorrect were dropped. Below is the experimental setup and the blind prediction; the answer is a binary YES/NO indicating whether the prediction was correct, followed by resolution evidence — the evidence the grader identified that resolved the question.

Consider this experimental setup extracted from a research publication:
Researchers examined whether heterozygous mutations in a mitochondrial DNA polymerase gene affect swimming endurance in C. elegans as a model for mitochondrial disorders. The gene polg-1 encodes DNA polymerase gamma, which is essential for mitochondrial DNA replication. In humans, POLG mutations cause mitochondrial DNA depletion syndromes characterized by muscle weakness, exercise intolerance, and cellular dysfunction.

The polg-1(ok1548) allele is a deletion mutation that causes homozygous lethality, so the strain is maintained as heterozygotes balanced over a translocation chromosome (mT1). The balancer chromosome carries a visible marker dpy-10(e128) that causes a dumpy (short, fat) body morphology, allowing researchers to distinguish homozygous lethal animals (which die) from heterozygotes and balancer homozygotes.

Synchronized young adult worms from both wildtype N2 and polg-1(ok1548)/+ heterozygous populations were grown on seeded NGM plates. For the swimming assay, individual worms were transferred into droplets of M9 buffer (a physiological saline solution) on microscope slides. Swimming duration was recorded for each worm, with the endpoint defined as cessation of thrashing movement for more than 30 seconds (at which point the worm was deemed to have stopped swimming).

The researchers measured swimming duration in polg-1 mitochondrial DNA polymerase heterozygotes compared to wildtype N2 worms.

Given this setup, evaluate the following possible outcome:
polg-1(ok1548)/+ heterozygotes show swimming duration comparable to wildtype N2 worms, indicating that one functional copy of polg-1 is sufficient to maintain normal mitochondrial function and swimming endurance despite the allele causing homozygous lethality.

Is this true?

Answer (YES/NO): NO